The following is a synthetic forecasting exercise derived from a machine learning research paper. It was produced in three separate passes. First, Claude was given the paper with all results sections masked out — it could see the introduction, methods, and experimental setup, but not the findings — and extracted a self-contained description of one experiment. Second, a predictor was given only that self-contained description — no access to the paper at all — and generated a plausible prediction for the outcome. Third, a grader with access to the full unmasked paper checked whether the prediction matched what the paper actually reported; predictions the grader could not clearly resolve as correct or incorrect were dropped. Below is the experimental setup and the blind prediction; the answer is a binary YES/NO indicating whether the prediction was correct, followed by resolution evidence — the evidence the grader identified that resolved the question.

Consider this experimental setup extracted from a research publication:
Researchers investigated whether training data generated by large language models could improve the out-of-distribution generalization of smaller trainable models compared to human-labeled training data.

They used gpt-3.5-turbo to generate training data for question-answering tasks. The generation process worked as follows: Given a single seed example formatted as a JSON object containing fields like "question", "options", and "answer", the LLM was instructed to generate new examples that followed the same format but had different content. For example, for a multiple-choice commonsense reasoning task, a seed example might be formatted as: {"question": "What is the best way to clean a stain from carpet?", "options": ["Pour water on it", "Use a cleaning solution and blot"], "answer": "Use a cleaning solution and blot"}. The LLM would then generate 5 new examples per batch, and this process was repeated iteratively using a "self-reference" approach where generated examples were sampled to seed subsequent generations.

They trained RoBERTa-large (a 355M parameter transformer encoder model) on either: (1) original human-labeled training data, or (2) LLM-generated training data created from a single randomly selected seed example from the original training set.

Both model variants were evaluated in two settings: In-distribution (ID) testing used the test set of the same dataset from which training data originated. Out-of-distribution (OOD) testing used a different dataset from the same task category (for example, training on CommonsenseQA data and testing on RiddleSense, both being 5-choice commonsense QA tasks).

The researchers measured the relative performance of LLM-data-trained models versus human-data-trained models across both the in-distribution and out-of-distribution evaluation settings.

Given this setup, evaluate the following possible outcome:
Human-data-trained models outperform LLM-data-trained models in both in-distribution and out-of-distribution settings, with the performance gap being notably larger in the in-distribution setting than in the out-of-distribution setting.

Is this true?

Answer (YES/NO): NO